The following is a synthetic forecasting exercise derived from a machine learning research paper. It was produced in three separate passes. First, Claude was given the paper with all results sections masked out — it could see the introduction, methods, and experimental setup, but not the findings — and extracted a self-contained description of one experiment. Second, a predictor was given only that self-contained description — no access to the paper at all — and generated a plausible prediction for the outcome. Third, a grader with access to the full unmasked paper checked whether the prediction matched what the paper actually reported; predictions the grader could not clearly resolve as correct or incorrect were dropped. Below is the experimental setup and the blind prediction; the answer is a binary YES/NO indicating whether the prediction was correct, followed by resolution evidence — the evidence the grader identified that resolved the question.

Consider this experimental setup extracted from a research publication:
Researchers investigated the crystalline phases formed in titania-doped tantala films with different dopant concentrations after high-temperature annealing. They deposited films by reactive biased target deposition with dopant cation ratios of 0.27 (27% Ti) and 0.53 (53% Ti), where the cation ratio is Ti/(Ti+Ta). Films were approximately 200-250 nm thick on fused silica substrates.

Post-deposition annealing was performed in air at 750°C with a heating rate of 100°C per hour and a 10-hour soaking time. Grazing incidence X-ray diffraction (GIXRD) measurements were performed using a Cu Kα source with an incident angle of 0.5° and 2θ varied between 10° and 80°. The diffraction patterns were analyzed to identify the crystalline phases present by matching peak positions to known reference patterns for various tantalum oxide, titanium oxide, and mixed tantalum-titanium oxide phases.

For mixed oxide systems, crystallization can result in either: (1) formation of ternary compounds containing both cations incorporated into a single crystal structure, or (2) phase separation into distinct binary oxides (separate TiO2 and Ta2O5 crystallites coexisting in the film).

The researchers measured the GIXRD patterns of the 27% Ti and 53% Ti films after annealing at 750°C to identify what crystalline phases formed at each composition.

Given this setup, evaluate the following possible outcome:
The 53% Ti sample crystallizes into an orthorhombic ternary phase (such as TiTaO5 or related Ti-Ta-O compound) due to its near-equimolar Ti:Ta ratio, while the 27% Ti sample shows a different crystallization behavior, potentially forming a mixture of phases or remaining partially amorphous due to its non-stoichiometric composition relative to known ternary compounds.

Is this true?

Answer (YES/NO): NO